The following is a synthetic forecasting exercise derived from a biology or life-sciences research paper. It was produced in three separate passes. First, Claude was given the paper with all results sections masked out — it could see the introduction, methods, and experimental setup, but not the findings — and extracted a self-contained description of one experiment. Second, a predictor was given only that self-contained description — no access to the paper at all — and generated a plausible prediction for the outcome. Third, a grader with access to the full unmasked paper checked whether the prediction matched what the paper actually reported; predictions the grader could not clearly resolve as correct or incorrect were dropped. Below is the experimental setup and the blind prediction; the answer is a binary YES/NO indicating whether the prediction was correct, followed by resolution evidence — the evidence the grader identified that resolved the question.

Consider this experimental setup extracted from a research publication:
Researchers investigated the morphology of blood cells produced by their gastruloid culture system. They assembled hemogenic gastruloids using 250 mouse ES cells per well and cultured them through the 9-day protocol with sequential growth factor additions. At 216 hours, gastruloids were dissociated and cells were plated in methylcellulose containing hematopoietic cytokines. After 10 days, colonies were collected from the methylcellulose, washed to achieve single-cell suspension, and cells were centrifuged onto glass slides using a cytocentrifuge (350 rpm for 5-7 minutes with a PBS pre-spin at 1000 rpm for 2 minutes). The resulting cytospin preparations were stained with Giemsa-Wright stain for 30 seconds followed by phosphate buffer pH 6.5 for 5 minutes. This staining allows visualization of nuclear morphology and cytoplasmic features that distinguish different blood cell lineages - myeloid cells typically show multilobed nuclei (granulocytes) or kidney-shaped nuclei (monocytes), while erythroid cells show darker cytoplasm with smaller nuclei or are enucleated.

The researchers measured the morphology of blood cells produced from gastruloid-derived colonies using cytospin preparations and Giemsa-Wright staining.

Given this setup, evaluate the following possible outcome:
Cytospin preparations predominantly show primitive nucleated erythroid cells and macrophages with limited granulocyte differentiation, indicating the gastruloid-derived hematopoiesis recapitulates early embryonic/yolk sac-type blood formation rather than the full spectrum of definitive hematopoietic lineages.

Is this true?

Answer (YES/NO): NO